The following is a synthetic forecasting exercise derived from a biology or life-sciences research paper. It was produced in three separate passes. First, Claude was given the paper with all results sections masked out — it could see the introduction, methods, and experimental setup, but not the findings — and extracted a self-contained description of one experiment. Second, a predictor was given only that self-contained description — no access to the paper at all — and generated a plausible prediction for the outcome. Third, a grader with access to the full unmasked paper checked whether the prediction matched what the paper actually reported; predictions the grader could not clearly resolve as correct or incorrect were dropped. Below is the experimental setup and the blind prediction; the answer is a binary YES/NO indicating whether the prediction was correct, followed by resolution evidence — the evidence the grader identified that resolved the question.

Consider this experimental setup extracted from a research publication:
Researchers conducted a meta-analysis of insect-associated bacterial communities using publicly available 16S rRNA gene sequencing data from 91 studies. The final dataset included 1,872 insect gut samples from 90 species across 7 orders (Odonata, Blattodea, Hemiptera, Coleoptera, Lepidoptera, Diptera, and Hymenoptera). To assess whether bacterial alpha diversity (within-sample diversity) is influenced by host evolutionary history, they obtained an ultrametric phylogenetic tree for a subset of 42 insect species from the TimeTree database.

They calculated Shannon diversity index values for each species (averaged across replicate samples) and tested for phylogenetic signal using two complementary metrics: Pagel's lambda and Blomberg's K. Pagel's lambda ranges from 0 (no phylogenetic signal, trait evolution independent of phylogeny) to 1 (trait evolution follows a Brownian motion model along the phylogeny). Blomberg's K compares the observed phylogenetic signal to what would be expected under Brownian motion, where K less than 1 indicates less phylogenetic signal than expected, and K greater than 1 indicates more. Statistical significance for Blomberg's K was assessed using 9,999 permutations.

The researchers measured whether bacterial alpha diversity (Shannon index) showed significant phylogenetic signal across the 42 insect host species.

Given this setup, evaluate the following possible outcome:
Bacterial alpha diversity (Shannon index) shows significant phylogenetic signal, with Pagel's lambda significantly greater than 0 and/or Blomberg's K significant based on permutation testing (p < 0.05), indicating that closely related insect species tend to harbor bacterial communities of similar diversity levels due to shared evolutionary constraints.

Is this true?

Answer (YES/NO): NO